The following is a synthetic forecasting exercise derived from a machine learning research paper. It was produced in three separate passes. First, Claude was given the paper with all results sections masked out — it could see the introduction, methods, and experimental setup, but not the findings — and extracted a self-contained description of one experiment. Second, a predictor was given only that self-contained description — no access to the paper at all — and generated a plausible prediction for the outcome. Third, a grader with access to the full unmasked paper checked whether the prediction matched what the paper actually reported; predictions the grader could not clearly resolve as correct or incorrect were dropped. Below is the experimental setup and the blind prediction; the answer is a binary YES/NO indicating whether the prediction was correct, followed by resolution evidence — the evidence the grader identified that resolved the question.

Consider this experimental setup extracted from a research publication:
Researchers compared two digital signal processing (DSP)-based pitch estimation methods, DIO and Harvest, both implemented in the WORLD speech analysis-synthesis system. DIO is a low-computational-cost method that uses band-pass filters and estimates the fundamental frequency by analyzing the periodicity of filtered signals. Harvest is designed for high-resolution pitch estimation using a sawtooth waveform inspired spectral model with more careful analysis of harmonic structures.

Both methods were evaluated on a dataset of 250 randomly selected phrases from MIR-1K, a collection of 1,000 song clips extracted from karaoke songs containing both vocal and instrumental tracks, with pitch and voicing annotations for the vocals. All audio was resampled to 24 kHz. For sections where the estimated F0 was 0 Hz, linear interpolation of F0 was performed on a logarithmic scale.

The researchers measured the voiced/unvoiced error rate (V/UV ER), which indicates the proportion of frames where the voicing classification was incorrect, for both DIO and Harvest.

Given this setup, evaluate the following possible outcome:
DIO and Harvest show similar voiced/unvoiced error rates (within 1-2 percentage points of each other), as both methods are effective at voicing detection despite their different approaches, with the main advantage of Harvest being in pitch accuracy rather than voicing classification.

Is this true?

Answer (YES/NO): NO